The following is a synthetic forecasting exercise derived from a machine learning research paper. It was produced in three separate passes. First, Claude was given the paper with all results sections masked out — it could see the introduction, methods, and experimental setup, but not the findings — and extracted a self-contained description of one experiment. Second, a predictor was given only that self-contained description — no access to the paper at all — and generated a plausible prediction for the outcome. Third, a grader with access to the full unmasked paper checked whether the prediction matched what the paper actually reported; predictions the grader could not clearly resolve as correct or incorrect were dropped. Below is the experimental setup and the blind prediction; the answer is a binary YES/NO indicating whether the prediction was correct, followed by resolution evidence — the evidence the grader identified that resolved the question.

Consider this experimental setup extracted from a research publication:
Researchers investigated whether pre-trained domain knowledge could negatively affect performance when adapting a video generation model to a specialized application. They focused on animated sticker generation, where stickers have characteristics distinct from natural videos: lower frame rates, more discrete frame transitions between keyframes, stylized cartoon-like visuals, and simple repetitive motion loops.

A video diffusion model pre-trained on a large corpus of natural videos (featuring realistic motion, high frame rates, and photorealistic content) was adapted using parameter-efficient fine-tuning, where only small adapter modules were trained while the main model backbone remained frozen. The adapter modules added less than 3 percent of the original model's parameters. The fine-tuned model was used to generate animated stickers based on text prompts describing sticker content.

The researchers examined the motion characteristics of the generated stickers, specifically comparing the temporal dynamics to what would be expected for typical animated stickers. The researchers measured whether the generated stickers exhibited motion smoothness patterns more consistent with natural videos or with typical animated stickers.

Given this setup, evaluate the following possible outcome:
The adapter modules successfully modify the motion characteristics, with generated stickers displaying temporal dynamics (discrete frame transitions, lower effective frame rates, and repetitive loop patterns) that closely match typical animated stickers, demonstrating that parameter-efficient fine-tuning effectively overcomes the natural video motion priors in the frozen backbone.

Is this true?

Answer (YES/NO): NO